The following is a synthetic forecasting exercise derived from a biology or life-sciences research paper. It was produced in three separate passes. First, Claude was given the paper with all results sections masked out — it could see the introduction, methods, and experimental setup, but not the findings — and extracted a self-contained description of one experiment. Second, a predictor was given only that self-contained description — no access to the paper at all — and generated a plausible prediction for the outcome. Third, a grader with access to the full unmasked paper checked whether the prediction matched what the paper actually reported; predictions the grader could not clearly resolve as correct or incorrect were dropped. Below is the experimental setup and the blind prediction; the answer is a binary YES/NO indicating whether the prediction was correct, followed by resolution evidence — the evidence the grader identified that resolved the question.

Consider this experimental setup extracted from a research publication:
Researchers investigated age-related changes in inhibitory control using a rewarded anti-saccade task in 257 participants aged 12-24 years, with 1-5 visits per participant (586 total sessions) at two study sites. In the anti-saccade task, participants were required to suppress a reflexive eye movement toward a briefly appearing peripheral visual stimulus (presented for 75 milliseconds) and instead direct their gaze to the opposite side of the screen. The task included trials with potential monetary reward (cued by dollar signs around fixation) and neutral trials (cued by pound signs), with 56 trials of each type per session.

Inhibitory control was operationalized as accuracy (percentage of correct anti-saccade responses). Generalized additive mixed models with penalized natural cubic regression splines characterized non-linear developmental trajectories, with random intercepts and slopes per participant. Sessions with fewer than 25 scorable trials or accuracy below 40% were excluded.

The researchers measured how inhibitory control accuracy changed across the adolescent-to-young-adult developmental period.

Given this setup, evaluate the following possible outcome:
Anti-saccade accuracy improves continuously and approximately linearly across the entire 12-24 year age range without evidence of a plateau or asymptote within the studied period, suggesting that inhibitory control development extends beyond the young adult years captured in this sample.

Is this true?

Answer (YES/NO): NO